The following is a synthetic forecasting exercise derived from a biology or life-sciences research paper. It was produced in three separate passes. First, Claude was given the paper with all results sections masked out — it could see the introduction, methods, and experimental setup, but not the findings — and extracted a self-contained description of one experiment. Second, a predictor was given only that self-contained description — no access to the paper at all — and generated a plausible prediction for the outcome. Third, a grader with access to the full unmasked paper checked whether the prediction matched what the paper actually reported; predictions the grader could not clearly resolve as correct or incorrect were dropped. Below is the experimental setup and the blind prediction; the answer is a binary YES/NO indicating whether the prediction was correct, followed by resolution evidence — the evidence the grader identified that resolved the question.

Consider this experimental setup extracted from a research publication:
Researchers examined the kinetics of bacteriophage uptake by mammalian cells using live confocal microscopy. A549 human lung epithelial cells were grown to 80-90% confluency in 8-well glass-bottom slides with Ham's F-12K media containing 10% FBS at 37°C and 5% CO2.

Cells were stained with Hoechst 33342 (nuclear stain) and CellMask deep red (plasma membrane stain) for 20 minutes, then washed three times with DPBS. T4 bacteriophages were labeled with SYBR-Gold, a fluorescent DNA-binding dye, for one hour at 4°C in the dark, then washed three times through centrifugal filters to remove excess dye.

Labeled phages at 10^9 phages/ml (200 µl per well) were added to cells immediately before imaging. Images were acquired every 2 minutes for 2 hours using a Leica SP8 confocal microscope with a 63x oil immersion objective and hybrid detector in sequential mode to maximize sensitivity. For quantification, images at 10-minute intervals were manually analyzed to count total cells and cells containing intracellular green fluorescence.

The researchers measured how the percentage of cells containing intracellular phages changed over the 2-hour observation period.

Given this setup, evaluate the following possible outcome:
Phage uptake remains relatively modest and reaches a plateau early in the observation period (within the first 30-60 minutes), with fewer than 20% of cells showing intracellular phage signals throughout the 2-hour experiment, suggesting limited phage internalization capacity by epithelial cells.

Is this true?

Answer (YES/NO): NO